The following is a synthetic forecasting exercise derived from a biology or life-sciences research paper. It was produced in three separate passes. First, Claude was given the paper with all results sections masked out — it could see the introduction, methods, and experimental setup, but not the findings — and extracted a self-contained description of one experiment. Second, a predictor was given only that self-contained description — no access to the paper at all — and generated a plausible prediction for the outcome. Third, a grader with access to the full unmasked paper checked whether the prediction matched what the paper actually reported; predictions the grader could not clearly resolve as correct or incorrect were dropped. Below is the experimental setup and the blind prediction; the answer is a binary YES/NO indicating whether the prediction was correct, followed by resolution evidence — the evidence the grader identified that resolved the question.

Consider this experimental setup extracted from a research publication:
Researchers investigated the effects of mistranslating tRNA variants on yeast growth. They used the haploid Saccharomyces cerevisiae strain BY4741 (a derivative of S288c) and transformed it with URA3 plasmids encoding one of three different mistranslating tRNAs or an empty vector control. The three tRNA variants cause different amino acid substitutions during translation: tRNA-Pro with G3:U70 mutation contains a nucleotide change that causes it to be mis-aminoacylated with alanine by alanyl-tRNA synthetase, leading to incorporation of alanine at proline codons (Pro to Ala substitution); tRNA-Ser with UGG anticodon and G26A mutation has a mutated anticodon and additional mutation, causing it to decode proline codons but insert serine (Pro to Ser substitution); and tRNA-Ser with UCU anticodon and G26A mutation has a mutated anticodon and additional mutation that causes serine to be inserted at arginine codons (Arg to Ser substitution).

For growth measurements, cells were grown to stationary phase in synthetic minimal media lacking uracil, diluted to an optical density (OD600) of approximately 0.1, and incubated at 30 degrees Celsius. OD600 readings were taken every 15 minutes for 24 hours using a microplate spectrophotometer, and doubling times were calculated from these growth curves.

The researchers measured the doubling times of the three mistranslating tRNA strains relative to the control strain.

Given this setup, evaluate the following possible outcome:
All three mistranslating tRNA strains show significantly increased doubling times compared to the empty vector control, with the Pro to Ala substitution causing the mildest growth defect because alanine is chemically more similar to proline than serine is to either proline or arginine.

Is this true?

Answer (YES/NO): NO